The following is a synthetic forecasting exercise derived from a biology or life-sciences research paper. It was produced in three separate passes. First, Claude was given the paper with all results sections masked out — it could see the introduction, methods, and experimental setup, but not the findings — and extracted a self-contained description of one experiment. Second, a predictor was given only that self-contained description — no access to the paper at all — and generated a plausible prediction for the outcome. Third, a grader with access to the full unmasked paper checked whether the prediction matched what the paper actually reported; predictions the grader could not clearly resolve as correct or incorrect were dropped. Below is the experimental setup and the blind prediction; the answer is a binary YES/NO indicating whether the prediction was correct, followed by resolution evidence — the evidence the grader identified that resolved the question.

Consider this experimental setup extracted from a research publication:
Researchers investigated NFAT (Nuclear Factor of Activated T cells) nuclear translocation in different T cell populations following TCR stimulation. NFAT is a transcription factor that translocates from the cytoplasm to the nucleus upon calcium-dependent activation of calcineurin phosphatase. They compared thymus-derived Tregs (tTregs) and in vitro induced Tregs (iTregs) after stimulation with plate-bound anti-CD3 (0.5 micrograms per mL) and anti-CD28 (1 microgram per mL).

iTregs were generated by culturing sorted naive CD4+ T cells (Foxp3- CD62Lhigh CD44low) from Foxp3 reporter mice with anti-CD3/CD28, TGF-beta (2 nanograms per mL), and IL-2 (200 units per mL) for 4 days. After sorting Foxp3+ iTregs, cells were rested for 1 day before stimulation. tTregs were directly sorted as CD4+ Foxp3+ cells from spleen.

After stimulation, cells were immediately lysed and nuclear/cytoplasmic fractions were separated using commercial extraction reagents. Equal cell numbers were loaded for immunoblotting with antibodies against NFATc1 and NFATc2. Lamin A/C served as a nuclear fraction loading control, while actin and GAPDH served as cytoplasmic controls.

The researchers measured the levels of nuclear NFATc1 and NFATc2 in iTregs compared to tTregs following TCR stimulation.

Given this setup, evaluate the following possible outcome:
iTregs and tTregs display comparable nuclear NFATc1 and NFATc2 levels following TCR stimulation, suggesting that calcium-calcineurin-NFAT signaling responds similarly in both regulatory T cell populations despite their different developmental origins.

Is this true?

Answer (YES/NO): NO